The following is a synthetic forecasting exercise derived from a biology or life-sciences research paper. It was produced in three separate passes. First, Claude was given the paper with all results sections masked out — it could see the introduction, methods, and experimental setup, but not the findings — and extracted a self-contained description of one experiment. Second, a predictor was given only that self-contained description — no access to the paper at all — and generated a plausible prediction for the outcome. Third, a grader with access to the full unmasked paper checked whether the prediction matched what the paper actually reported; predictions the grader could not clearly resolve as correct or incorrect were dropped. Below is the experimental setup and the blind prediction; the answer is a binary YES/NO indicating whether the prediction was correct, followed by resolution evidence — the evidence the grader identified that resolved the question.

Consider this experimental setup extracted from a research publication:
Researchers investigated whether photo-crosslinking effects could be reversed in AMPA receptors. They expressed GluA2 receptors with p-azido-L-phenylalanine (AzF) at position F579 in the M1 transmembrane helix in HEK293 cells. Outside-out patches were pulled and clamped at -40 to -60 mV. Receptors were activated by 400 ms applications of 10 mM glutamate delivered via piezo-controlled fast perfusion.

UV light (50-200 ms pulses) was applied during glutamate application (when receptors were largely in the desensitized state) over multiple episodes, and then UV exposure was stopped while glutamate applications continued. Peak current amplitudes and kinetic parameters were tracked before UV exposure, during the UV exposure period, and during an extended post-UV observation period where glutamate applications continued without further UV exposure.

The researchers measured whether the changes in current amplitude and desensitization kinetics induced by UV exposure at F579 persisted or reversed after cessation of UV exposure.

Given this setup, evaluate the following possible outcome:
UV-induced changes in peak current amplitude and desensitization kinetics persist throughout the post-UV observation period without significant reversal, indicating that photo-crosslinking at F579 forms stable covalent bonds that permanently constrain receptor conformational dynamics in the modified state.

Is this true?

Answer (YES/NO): YES